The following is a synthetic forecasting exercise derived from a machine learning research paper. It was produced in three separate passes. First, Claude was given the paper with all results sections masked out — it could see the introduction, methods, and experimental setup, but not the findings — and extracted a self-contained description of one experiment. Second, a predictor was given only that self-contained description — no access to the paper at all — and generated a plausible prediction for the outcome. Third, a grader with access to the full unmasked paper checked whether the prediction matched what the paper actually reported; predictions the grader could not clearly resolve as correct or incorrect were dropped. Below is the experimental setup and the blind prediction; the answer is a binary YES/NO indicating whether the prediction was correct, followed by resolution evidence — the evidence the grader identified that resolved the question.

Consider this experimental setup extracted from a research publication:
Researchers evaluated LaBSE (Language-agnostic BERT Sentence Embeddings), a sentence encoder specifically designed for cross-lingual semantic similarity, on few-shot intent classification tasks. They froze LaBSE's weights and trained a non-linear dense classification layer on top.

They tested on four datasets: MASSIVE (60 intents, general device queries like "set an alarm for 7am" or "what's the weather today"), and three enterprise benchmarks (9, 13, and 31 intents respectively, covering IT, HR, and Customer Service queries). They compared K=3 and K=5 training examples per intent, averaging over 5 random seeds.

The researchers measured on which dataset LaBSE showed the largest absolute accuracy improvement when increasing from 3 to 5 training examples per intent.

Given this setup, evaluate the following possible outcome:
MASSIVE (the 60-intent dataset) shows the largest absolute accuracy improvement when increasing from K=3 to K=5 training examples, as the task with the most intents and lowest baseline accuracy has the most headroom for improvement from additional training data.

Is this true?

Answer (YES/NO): YES